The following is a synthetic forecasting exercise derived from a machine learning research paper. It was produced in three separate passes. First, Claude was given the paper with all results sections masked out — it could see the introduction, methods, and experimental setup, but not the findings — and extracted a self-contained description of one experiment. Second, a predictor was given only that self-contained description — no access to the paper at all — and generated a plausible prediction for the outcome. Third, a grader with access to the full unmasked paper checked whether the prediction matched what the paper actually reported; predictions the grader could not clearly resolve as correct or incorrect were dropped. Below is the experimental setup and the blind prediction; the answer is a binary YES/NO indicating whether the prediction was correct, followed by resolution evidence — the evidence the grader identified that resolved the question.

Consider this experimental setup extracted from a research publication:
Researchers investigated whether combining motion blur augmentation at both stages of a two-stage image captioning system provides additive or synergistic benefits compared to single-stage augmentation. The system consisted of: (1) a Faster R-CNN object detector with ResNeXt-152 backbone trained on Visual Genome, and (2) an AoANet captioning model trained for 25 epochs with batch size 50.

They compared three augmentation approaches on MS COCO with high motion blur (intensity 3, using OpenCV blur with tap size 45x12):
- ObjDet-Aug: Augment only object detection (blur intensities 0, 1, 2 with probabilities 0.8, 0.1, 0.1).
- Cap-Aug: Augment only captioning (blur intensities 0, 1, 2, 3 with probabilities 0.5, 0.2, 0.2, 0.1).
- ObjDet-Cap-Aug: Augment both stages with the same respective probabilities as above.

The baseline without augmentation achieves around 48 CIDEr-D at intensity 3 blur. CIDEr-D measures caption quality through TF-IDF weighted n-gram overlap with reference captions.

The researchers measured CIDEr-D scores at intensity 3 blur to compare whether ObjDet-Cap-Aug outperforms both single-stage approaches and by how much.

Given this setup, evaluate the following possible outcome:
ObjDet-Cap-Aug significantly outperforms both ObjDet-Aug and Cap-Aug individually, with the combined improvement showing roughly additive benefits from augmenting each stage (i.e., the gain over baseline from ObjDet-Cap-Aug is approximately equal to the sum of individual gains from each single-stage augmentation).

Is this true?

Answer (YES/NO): NO